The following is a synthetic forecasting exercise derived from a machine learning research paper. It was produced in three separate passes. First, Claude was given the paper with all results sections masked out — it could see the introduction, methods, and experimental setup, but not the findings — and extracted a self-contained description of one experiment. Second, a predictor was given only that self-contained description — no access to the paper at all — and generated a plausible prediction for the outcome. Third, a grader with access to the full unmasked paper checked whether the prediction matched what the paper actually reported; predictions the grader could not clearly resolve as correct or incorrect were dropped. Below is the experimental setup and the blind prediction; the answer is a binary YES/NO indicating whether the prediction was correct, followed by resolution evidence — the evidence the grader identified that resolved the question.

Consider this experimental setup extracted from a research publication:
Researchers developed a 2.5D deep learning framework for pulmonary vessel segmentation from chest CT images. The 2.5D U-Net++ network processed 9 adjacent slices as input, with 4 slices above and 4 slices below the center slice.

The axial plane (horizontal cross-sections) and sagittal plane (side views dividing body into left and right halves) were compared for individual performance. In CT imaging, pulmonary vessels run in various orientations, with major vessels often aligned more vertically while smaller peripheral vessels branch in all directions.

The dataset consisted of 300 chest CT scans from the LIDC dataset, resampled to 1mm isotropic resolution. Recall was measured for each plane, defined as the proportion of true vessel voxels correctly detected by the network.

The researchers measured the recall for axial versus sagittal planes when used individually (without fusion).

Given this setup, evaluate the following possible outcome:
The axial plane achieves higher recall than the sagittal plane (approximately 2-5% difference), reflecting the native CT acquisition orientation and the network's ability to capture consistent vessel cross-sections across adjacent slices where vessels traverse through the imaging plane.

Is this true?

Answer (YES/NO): NO